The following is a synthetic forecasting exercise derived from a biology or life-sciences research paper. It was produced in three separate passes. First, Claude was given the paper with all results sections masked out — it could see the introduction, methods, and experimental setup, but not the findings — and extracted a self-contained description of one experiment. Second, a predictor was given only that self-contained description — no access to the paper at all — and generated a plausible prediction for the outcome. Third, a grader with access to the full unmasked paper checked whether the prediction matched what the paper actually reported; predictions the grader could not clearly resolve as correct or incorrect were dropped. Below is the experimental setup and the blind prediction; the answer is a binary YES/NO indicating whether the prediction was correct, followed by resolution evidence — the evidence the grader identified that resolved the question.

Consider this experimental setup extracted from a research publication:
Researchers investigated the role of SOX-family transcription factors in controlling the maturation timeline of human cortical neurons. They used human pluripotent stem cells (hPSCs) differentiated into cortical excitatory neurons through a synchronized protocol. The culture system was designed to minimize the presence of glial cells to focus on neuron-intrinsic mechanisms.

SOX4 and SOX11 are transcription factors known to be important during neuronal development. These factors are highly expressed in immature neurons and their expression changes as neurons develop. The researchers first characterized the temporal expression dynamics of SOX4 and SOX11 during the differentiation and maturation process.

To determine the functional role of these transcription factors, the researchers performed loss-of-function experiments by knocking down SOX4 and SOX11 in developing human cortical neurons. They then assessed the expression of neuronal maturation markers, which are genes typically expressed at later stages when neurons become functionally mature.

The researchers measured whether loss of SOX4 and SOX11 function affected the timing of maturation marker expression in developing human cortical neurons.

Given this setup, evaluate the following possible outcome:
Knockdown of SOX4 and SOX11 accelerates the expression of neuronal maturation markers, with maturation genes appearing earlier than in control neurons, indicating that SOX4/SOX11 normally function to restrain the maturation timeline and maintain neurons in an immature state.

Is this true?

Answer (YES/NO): YES